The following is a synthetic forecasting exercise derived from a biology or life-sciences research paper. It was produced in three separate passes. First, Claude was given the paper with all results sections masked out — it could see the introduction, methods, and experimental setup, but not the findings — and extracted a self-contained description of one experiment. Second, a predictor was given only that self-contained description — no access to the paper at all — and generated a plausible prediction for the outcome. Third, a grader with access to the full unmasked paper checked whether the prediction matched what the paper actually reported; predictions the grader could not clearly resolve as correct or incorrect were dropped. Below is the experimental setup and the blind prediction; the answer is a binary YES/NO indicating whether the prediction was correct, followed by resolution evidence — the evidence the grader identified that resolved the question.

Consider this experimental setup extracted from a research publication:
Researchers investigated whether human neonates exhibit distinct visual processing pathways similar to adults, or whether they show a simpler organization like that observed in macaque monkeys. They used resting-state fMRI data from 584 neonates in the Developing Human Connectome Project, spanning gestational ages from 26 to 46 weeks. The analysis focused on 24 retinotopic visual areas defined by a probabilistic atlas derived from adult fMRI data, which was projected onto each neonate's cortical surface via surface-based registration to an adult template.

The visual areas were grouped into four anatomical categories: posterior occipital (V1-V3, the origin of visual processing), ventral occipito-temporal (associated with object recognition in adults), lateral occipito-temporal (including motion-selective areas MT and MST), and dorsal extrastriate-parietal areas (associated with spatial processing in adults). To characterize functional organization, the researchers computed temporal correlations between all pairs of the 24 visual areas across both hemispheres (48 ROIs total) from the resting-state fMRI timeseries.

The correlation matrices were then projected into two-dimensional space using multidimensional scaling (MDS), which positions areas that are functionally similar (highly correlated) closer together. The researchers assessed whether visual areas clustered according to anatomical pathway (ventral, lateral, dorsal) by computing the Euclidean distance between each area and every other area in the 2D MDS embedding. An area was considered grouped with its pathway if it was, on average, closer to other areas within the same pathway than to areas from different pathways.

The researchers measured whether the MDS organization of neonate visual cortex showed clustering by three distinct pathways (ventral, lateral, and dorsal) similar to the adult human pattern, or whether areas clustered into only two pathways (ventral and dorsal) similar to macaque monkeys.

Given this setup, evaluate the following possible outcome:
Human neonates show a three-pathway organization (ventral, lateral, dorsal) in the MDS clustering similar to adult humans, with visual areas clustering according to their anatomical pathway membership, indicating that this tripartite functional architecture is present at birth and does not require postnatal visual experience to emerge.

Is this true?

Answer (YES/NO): YES